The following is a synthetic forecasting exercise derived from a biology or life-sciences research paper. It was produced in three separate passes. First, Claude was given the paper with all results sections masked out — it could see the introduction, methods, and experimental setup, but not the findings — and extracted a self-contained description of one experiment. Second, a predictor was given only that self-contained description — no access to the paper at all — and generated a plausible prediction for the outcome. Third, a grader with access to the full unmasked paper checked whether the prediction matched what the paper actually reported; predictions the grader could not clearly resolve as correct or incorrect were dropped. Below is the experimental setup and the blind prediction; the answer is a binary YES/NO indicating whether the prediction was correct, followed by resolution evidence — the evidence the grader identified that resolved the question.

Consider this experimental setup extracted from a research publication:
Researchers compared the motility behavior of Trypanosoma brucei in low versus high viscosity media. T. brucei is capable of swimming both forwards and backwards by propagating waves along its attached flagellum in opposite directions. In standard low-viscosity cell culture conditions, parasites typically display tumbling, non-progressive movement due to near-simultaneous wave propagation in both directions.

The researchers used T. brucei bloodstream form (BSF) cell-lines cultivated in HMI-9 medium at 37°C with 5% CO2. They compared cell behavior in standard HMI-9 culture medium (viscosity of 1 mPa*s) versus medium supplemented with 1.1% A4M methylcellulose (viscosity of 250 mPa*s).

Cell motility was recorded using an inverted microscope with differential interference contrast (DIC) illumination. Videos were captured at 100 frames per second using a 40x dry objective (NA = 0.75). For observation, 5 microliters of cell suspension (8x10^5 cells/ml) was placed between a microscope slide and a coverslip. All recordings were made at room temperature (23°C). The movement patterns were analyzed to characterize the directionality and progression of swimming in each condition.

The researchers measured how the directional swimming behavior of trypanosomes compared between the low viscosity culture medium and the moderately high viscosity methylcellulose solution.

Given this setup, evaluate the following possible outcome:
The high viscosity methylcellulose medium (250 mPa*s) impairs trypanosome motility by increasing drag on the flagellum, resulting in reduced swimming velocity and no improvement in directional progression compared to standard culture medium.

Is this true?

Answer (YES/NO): NO